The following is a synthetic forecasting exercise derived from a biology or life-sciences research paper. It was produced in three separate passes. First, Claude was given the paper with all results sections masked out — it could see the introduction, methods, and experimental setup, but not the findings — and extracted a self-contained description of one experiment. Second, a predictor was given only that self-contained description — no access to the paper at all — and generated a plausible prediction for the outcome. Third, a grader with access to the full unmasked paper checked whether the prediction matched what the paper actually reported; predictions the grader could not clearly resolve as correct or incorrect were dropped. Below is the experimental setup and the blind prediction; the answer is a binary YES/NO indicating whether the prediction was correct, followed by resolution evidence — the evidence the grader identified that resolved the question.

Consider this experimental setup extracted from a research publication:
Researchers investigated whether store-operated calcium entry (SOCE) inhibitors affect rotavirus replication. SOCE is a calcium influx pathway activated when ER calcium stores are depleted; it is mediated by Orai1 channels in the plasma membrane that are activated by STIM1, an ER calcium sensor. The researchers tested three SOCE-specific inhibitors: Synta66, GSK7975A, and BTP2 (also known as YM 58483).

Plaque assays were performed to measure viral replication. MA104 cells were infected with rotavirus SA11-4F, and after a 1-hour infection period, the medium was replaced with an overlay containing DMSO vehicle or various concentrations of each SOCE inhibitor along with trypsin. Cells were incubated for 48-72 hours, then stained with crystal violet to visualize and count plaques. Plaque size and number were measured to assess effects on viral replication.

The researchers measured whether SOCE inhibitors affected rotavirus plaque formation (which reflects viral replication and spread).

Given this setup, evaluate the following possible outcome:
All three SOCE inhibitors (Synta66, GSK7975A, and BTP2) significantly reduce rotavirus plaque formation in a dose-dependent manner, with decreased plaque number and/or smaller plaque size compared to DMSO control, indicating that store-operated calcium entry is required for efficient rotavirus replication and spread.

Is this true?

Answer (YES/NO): NO